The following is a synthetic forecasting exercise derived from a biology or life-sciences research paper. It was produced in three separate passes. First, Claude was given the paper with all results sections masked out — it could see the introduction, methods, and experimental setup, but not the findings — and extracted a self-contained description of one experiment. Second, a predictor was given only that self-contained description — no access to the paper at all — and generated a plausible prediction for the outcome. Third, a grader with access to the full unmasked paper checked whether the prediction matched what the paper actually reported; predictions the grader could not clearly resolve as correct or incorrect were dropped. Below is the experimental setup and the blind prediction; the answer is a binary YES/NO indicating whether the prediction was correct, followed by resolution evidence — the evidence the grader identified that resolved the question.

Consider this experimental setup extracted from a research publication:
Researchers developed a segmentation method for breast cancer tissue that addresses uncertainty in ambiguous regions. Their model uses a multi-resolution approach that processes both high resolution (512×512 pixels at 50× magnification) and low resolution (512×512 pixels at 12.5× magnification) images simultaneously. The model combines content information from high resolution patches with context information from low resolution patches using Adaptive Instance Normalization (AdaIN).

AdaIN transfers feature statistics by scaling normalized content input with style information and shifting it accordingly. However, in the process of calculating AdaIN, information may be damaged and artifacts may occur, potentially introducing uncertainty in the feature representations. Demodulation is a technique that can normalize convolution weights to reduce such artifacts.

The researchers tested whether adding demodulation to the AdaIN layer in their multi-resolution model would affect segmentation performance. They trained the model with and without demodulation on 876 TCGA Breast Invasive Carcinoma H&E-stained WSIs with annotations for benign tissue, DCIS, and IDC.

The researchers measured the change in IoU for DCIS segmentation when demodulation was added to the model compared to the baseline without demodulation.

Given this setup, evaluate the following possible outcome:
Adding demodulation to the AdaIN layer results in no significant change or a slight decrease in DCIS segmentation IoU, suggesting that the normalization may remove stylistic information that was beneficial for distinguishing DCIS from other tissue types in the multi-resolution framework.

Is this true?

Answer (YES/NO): NO